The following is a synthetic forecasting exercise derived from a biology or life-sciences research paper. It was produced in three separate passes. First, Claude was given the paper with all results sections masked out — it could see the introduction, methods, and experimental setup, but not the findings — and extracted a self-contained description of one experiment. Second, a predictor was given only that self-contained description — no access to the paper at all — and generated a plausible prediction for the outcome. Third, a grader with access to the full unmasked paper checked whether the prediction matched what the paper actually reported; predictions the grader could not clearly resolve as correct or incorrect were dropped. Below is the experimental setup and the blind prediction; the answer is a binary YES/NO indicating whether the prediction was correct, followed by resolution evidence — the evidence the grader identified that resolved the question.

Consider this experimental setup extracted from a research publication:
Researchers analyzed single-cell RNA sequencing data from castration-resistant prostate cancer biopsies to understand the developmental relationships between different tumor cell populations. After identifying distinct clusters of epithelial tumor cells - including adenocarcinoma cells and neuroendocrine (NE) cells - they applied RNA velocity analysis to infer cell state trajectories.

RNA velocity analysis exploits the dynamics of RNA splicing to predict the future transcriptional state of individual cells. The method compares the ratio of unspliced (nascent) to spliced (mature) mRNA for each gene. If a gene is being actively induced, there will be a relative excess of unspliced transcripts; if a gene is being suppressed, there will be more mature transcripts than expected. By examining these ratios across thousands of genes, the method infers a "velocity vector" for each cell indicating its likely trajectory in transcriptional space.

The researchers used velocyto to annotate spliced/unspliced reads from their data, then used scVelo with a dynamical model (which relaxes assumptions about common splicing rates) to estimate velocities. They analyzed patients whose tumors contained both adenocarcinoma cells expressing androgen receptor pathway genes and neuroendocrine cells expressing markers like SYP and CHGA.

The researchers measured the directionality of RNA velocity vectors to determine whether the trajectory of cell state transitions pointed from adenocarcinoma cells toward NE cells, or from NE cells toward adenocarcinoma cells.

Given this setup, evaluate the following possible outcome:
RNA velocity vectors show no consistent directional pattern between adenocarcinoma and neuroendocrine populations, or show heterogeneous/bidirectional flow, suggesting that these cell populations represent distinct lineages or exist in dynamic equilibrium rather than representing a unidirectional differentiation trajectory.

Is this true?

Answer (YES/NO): NO